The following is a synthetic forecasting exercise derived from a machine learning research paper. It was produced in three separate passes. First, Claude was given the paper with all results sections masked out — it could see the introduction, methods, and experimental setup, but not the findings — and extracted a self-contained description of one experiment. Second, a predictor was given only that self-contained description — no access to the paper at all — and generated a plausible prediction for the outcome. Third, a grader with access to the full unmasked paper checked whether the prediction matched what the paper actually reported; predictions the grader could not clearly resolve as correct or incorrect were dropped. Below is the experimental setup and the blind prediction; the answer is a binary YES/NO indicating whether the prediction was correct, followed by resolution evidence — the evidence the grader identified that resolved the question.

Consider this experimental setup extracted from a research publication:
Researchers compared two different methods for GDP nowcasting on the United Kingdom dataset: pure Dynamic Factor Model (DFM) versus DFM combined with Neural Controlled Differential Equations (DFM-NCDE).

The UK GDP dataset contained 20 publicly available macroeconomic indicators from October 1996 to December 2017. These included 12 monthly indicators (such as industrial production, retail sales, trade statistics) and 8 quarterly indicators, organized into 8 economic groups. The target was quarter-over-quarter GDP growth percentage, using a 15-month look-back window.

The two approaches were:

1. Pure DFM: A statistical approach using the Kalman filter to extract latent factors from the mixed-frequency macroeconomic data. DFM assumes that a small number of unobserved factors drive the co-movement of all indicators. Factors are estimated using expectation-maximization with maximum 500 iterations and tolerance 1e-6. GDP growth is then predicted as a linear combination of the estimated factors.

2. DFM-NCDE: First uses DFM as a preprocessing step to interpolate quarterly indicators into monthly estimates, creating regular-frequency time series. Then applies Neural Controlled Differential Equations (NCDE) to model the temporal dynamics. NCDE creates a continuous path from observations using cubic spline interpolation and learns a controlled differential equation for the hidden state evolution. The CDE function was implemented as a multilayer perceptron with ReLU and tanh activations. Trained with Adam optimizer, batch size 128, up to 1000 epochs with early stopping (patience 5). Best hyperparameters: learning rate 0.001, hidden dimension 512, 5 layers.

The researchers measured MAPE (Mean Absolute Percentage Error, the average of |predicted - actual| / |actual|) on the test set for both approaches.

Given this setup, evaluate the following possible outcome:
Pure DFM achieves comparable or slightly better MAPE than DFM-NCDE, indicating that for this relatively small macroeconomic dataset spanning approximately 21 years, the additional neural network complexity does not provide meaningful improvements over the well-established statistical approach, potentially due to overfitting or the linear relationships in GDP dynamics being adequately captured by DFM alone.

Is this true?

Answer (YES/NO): NO